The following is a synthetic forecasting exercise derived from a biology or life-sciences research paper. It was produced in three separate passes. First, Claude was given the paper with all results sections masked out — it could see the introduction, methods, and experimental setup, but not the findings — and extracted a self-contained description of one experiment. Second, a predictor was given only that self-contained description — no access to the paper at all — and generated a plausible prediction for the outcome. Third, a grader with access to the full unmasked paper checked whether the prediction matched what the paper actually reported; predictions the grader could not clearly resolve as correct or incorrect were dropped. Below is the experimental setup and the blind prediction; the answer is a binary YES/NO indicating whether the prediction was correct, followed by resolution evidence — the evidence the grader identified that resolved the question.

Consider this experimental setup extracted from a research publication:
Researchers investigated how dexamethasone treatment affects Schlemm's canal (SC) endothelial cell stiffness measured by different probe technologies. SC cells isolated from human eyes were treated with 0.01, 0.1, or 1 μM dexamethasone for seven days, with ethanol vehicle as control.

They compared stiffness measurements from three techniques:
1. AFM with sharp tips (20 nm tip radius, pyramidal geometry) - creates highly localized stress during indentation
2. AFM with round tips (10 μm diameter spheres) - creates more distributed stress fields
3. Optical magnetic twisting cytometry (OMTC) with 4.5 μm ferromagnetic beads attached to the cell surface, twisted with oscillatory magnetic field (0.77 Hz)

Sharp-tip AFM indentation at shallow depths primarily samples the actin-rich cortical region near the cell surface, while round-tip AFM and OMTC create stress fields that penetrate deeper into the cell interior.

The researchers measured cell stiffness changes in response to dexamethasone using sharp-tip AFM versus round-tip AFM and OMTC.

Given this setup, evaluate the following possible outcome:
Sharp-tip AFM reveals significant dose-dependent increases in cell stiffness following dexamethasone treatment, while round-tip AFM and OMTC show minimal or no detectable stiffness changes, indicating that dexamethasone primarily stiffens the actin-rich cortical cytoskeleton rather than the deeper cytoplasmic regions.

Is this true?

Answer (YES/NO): NO